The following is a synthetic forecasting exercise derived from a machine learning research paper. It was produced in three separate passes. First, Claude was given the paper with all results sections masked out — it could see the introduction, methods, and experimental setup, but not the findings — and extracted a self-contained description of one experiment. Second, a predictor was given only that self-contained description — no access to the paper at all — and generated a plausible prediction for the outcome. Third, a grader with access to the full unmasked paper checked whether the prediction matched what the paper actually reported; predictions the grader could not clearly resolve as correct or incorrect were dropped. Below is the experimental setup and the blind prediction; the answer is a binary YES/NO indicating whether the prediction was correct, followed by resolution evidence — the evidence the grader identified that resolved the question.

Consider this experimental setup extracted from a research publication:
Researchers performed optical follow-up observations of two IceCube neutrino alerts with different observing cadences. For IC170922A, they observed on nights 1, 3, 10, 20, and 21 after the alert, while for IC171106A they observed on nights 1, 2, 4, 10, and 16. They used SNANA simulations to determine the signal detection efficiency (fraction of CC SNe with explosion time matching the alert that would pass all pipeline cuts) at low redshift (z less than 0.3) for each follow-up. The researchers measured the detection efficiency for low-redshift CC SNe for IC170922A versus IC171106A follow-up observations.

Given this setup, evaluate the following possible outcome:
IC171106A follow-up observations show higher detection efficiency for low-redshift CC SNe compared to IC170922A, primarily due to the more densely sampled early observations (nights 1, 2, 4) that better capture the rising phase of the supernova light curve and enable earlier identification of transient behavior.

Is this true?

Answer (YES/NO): NO